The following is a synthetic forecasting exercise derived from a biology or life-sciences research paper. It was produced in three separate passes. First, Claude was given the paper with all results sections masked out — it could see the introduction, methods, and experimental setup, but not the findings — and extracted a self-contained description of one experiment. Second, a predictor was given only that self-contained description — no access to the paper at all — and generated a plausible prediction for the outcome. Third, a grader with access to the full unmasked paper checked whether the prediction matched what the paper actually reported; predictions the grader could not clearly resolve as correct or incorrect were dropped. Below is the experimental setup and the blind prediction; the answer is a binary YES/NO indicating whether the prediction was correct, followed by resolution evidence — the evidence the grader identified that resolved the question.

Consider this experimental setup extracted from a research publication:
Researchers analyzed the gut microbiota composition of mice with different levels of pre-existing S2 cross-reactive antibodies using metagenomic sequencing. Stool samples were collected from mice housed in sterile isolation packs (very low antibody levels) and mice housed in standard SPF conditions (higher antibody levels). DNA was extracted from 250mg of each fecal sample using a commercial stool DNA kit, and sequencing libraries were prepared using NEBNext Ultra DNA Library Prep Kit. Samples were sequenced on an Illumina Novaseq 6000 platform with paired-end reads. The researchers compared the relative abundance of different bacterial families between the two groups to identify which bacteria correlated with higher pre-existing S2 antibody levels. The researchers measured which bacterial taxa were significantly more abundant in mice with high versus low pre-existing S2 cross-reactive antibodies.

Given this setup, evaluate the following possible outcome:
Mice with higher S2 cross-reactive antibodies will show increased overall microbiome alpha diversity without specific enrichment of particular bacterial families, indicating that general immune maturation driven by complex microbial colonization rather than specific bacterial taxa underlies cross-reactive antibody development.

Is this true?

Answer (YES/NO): NO